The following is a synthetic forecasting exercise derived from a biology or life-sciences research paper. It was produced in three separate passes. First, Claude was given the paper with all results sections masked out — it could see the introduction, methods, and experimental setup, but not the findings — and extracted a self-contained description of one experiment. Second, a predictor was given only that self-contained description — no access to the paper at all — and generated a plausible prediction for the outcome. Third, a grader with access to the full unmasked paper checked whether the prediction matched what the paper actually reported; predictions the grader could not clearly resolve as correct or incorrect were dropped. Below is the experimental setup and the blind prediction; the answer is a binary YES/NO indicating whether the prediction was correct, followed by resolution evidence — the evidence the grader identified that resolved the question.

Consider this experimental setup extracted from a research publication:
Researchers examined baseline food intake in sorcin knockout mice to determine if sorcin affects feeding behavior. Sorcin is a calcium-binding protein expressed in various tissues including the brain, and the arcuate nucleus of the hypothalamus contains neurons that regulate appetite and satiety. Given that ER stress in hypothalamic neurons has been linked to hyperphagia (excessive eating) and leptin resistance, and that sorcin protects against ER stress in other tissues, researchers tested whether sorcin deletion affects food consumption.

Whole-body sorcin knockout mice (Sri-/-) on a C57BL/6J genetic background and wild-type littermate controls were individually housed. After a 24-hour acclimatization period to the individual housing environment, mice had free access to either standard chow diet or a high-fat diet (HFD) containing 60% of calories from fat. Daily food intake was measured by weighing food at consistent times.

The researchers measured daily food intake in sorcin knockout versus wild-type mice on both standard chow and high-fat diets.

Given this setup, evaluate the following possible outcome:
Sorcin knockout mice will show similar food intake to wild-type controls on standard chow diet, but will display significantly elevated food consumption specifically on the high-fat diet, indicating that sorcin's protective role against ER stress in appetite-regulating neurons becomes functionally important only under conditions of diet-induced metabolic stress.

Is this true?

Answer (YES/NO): NO